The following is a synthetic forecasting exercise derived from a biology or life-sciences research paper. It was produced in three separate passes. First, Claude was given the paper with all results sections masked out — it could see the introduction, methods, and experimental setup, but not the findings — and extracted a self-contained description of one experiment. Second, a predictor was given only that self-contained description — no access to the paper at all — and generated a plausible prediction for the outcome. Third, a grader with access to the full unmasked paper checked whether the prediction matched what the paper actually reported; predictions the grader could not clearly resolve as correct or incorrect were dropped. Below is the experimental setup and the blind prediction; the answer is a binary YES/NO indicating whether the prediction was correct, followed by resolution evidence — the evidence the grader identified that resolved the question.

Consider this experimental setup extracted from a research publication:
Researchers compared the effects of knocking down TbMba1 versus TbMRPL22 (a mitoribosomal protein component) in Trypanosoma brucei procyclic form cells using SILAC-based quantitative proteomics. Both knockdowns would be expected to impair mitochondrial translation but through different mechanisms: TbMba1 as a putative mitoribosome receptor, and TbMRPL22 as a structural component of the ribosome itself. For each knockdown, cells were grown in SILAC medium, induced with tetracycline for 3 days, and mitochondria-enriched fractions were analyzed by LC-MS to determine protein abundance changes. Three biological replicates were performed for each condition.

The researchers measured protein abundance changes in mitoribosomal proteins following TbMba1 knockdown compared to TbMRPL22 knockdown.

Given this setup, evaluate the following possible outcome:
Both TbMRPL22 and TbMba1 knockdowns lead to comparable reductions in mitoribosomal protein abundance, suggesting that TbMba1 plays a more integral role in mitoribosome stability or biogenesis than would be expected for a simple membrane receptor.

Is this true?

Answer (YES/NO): NO